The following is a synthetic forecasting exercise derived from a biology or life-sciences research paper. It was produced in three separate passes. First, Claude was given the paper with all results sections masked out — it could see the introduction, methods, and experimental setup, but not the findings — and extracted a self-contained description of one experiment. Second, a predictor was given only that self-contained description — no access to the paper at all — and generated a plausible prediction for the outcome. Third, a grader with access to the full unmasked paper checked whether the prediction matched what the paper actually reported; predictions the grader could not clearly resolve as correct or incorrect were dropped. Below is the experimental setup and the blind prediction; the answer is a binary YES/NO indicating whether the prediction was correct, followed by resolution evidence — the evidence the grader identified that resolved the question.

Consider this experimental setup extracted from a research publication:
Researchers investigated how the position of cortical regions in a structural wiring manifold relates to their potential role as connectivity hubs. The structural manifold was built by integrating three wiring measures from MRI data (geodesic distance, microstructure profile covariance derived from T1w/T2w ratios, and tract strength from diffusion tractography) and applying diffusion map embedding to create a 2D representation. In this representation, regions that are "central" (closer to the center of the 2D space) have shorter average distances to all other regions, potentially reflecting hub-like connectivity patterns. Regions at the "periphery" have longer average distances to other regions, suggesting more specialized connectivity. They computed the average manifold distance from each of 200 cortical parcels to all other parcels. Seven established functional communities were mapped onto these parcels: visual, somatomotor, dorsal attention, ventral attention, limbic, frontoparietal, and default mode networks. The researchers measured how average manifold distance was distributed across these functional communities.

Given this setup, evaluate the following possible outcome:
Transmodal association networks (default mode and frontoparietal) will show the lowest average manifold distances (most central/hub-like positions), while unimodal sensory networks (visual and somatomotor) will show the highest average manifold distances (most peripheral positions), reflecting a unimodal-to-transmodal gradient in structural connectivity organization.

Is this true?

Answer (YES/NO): NO